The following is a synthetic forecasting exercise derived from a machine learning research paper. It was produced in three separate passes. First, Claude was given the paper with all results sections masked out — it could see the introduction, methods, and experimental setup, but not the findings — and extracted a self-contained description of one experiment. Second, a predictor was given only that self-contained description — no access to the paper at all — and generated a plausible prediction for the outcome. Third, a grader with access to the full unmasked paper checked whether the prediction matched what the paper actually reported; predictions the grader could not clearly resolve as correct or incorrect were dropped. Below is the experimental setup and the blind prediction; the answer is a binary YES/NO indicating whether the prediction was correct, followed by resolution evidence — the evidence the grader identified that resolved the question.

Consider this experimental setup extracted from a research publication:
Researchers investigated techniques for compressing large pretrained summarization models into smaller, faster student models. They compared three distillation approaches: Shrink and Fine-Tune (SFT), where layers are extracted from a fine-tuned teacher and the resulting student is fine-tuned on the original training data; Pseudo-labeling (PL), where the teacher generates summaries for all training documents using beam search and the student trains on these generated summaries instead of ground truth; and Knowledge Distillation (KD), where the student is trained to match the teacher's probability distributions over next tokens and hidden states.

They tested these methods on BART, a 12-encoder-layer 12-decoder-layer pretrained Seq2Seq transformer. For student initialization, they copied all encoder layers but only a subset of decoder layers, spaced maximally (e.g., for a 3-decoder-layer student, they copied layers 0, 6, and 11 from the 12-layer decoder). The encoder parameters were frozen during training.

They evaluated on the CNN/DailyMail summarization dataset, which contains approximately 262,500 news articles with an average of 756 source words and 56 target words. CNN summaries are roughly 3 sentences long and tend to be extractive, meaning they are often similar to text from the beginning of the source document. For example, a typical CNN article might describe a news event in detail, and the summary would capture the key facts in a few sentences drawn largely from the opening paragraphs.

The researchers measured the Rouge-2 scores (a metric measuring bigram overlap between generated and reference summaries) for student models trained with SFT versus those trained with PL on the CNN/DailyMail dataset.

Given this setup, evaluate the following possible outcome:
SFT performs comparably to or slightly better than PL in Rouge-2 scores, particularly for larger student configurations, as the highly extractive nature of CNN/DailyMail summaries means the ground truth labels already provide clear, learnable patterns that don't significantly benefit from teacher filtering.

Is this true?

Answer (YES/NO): NO